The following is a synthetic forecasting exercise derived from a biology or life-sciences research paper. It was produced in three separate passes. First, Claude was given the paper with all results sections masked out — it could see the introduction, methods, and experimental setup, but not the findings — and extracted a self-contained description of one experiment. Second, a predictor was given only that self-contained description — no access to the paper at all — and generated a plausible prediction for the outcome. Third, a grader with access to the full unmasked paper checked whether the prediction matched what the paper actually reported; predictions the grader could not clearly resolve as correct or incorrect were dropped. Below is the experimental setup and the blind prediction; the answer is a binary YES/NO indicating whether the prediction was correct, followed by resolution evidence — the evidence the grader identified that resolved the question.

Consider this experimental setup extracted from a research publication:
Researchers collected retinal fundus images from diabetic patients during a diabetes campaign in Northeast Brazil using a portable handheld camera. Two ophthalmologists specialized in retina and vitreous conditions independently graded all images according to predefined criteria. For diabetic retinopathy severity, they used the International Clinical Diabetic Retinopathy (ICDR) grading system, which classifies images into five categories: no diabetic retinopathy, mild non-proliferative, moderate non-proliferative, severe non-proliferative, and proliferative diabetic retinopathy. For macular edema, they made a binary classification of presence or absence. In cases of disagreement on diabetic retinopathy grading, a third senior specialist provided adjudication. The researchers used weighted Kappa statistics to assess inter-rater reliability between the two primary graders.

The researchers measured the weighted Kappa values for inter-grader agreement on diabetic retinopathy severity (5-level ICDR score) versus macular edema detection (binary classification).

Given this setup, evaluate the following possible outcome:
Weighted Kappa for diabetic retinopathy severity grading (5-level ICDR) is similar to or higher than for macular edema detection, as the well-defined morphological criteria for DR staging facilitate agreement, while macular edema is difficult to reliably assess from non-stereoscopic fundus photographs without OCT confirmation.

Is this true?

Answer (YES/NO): YES